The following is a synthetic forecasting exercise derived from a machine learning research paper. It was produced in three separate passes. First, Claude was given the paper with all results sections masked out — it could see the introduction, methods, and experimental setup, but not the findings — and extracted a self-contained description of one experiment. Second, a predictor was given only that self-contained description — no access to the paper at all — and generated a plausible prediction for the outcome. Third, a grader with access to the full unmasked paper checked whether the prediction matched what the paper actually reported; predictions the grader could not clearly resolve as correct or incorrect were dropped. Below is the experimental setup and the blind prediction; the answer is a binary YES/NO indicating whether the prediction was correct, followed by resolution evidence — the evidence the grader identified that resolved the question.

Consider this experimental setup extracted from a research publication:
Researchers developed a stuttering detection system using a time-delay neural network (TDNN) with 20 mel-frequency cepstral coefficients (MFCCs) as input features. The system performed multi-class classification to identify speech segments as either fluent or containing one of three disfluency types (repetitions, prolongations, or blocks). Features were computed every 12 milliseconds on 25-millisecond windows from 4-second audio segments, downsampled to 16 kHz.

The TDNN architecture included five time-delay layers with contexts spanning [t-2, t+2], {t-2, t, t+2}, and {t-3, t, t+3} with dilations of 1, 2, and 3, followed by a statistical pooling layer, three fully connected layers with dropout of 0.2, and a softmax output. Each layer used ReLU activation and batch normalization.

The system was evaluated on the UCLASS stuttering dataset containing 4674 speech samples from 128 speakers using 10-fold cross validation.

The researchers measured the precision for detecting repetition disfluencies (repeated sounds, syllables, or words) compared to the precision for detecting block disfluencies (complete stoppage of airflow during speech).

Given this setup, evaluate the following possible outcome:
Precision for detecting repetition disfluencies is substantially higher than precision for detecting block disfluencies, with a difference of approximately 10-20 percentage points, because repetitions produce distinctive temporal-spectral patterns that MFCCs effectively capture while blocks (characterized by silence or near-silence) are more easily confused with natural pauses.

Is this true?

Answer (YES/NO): NO